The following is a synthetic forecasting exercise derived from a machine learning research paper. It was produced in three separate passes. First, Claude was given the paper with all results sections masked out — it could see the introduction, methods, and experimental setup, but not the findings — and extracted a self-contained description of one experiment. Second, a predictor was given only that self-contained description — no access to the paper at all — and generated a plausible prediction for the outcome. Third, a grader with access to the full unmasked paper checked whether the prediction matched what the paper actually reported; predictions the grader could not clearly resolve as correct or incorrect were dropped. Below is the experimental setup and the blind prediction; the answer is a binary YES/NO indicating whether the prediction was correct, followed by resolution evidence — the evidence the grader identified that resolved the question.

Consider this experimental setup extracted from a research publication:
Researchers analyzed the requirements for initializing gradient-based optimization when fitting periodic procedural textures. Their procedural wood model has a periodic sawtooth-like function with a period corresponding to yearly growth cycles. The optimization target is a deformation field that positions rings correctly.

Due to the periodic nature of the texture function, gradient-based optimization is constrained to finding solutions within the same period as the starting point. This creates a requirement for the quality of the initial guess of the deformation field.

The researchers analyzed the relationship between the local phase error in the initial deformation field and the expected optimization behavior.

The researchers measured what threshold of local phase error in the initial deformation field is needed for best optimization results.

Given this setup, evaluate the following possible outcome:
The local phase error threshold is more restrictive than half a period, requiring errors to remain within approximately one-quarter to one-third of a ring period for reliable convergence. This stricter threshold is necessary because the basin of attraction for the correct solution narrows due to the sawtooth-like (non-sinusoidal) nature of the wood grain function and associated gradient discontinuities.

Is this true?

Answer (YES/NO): YES